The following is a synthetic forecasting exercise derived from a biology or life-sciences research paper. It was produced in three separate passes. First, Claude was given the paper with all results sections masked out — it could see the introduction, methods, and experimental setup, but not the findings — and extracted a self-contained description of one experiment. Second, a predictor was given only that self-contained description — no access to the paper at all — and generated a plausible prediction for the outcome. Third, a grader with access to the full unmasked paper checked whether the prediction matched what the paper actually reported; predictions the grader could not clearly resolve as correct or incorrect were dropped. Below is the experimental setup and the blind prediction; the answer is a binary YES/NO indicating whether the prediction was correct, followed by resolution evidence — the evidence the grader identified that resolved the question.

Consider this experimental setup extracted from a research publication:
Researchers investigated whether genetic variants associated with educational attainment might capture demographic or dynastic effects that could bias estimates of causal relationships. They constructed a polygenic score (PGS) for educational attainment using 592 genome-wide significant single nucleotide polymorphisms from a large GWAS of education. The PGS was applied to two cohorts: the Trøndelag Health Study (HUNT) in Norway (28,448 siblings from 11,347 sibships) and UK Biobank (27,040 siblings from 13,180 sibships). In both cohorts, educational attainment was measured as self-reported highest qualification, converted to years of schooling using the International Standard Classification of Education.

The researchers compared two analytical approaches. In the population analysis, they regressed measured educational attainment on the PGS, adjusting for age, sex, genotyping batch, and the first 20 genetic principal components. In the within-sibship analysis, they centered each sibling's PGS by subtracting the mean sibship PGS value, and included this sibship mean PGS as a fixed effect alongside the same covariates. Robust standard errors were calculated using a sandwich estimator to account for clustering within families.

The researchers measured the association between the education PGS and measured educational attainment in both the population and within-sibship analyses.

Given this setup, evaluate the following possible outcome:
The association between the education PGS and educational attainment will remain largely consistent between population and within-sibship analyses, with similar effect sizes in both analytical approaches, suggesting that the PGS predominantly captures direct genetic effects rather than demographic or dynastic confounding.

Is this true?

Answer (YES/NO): NO